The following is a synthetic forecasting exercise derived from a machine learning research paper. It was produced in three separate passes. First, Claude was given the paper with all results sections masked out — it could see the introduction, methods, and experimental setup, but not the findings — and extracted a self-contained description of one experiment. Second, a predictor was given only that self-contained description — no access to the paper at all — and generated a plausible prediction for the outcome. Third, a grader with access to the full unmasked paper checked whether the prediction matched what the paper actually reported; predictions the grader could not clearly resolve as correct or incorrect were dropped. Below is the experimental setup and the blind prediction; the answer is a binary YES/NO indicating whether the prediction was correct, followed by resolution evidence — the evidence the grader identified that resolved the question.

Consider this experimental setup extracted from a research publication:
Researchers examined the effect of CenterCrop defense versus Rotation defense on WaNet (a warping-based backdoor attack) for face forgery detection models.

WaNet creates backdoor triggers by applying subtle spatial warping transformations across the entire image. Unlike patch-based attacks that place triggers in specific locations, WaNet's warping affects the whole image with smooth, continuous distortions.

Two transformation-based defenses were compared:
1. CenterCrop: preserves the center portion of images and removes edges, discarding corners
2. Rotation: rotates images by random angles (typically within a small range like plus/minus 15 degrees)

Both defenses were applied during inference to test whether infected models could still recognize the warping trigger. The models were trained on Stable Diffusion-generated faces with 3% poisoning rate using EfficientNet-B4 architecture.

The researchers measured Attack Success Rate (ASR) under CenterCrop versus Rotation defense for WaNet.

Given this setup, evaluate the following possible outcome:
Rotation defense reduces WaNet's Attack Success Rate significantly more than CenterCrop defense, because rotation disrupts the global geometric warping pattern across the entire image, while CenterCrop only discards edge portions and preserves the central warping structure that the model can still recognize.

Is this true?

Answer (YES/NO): YES